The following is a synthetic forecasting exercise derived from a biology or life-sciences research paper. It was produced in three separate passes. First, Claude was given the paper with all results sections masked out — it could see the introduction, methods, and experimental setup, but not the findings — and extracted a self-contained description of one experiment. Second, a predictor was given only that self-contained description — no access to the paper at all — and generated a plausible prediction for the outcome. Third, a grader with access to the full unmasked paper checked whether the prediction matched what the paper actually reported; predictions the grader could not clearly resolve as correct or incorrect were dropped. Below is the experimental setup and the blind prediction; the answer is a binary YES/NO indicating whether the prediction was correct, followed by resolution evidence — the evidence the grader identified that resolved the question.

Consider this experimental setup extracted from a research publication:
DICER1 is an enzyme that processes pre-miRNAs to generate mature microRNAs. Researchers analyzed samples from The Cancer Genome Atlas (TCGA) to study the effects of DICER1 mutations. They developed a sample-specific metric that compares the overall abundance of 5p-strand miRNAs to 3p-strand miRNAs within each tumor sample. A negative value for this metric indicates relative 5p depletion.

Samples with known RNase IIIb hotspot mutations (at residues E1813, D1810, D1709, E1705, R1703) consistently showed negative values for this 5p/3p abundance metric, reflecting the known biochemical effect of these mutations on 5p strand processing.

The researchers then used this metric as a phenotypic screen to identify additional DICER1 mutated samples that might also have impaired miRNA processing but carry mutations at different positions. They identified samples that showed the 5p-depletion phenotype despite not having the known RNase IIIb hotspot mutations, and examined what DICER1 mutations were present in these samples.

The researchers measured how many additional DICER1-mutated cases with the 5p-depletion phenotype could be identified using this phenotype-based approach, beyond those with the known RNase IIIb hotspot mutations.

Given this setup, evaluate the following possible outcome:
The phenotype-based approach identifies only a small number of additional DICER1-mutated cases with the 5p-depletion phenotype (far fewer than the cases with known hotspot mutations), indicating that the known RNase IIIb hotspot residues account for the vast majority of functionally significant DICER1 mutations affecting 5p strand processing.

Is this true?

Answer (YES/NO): NO